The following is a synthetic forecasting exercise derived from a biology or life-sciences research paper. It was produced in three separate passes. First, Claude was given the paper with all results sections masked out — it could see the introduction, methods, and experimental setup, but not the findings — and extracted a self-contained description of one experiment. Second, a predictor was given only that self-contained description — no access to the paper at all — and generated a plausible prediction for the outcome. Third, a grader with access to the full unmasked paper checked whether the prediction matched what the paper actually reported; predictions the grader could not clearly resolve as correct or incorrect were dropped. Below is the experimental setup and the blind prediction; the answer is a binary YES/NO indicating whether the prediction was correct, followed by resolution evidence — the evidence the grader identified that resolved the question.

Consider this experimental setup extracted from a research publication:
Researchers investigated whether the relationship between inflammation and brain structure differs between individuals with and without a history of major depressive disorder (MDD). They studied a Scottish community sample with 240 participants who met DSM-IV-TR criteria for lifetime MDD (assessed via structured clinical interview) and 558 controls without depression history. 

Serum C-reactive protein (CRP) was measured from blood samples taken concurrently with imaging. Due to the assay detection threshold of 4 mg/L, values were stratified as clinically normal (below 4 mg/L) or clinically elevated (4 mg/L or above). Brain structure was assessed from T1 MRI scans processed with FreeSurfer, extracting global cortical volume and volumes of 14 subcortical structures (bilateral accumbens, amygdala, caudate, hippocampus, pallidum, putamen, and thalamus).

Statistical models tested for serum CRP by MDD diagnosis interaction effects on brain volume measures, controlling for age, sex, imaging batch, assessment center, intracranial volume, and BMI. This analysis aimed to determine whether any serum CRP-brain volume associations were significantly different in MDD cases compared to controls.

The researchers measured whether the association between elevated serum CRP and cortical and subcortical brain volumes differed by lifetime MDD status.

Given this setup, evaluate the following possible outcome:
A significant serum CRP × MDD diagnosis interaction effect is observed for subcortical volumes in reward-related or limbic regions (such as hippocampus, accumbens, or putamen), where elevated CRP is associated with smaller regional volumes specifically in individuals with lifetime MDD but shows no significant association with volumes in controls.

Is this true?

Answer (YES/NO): NO